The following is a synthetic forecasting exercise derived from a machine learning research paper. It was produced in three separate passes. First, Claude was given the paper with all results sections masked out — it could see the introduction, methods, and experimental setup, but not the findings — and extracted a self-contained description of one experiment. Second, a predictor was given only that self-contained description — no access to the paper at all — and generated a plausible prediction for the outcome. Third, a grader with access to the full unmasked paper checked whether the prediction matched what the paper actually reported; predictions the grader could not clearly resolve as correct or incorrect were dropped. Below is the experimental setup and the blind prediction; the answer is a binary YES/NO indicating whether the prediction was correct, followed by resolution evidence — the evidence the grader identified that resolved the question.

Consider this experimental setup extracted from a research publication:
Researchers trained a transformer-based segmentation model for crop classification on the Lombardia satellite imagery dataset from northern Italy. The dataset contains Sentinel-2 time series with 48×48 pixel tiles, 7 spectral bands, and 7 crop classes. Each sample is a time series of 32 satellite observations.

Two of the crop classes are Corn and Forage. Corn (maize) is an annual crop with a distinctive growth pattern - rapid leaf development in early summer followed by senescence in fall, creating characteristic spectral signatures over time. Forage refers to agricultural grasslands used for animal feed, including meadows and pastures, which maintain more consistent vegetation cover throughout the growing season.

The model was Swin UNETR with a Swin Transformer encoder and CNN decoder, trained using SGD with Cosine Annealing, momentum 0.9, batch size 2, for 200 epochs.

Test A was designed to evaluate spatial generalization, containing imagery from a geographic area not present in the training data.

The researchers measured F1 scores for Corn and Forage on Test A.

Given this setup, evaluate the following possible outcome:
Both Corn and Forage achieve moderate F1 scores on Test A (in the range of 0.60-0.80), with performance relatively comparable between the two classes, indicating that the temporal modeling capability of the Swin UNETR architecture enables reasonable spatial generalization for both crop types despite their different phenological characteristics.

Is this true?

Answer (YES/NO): NO